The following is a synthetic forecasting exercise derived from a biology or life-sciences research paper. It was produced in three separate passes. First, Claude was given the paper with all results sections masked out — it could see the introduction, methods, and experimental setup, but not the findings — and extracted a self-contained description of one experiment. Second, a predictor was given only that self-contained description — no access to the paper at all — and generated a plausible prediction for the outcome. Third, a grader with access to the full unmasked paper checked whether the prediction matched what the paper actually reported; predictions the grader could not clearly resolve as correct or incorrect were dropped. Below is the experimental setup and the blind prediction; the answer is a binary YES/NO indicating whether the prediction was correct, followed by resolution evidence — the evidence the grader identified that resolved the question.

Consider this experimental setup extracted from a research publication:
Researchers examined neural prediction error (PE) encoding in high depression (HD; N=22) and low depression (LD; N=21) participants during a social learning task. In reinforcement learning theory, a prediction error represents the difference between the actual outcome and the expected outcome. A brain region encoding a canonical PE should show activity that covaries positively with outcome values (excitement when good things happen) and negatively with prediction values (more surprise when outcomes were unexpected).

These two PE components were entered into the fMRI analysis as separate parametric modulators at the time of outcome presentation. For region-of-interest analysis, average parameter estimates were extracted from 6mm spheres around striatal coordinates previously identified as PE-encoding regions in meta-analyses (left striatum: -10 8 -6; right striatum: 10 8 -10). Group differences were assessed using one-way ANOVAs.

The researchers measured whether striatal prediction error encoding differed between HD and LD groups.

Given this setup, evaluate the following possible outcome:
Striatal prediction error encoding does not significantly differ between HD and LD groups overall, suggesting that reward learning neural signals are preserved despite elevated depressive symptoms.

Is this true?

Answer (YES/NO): YES